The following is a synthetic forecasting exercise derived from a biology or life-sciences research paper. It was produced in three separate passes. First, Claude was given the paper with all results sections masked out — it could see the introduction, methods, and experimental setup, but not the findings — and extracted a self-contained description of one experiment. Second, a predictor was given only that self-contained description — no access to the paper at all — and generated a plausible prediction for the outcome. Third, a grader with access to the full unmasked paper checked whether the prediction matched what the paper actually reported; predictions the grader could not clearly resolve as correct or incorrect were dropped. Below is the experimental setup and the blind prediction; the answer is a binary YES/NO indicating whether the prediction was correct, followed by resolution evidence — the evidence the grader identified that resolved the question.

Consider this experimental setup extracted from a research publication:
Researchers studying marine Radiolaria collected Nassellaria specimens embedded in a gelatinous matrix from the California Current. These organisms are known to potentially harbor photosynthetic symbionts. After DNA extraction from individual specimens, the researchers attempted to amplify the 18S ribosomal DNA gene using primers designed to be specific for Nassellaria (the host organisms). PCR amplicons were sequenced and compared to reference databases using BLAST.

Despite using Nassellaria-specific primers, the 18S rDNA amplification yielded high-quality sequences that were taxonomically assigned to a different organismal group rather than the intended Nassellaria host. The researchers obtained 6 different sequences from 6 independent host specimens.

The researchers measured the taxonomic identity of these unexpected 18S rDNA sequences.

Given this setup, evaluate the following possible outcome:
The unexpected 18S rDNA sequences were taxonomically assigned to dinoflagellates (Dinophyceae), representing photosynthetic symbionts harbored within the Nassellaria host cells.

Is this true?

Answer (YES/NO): YES